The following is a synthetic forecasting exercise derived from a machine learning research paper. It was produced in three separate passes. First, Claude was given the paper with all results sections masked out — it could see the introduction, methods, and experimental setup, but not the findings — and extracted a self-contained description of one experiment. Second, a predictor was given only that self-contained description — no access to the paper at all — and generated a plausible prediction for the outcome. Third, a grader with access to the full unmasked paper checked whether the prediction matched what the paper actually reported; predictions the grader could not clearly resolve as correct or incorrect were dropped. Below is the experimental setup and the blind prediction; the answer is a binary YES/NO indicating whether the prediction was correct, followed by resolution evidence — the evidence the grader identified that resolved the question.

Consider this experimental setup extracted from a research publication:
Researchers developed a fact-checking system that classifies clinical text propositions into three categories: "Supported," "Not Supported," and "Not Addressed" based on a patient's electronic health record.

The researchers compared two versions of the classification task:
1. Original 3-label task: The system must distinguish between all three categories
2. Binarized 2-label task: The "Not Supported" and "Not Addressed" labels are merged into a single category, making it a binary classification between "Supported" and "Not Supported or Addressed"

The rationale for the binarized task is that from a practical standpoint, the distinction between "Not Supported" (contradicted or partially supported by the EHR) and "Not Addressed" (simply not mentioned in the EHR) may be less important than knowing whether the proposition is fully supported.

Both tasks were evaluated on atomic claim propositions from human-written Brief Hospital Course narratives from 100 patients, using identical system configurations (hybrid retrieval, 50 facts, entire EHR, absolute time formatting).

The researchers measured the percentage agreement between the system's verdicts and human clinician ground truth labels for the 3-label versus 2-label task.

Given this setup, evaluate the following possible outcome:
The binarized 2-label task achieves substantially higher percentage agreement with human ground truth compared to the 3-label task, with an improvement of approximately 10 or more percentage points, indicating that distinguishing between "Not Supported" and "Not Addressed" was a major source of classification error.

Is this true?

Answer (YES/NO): YES